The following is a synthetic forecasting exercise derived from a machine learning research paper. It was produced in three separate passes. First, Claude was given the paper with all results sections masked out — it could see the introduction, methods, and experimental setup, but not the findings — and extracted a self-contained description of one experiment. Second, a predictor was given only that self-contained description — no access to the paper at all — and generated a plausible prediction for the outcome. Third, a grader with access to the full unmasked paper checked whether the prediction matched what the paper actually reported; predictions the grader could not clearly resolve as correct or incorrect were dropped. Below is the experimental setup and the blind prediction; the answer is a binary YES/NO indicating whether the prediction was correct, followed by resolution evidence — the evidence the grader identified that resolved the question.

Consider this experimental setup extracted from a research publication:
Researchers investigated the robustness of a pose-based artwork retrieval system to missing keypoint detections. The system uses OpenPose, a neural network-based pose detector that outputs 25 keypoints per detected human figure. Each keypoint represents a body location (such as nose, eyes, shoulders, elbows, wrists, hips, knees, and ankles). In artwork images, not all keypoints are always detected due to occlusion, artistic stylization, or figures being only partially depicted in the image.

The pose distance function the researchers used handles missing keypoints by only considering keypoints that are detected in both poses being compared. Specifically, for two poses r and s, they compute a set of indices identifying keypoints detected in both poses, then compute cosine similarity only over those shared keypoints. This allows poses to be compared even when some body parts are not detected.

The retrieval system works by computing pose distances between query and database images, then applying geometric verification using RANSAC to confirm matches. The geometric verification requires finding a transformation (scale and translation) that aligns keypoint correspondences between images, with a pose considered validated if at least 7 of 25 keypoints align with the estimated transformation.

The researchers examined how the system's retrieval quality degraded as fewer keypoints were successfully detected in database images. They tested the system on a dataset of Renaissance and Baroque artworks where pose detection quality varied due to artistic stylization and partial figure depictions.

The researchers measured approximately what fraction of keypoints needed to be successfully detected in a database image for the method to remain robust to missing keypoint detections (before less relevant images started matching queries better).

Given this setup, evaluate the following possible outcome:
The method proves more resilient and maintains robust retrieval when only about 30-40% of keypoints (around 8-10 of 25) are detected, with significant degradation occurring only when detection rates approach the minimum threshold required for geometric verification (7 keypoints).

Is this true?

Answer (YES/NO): NO